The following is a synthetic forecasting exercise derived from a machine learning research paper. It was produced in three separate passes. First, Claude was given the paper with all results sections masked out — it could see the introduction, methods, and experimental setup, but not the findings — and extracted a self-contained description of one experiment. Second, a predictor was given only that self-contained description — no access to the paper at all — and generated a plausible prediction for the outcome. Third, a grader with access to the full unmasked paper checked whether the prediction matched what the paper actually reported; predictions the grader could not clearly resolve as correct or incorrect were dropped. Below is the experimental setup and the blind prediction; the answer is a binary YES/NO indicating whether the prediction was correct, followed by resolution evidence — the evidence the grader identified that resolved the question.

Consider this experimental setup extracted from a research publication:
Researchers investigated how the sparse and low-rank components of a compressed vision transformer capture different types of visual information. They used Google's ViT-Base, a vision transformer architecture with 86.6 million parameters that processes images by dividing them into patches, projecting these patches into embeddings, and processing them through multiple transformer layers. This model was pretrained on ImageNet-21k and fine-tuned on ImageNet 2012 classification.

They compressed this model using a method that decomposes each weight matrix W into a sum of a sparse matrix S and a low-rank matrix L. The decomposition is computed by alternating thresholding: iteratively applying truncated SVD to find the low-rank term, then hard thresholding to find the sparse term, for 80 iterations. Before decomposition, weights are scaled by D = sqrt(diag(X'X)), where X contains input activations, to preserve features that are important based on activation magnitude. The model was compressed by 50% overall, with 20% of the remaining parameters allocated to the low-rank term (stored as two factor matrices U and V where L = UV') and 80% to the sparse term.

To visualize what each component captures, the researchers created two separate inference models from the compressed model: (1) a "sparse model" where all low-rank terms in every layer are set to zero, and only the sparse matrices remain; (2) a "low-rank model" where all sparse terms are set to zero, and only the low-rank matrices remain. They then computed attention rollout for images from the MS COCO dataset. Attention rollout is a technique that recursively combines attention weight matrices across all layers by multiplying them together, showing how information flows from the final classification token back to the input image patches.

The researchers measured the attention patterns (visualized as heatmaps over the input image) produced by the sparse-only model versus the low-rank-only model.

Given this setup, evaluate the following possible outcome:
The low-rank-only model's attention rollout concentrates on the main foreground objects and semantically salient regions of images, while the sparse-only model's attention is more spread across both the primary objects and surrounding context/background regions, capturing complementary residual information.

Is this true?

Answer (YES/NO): NO